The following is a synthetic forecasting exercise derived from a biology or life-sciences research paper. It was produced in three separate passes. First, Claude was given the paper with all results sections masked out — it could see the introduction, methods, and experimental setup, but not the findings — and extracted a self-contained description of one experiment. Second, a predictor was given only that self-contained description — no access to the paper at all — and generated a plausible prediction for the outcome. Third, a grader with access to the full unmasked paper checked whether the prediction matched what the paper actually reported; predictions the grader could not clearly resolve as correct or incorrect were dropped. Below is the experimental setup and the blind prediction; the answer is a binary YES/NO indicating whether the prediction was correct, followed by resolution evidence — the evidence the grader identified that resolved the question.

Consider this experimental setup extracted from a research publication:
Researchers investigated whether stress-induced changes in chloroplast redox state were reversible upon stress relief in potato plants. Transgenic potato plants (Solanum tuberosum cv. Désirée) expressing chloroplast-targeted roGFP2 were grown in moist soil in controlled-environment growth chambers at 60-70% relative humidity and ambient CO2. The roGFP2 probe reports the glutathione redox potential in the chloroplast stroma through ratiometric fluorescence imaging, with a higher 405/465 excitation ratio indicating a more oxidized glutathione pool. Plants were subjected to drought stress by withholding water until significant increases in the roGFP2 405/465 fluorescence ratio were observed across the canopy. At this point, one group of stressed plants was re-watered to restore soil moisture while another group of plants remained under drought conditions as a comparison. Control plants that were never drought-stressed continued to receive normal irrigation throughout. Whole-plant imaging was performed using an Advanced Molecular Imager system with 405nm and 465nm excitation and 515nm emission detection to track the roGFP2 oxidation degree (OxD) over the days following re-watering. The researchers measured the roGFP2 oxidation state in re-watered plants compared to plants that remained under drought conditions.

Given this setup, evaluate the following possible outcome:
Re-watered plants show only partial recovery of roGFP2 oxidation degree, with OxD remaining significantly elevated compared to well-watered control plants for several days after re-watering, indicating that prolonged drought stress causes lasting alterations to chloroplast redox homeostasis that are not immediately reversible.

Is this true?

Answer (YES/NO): NO